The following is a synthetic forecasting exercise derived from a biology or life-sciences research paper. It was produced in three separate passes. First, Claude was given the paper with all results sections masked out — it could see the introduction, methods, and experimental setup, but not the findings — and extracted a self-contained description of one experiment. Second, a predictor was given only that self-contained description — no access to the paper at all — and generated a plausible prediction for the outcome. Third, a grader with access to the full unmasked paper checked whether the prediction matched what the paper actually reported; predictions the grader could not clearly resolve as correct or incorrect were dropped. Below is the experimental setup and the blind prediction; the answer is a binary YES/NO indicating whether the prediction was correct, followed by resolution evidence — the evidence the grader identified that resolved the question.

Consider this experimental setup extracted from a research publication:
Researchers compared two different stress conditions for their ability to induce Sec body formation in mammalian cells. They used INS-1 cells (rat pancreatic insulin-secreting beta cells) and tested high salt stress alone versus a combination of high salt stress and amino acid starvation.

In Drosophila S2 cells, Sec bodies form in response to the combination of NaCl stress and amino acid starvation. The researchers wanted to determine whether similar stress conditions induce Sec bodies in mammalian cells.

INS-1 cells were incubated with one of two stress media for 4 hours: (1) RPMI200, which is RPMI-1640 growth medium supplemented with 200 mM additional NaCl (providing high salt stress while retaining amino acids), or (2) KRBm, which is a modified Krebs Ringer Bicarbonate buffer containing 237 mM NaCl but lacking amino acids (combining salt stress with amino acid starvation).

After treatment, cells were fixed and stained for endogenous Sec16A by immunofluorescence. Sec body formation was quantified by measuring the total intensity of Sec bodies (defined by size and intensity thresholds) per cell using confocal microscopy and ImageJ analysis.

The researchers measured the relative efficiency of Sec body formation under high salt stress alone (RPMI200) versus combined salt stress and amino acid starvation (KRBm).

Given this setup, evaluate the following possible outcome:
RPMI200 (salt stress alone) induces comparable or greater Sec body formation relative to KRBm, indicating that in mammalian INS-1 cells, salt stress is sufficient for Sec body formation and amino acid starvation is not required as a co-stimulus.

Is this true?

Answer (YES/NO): YES